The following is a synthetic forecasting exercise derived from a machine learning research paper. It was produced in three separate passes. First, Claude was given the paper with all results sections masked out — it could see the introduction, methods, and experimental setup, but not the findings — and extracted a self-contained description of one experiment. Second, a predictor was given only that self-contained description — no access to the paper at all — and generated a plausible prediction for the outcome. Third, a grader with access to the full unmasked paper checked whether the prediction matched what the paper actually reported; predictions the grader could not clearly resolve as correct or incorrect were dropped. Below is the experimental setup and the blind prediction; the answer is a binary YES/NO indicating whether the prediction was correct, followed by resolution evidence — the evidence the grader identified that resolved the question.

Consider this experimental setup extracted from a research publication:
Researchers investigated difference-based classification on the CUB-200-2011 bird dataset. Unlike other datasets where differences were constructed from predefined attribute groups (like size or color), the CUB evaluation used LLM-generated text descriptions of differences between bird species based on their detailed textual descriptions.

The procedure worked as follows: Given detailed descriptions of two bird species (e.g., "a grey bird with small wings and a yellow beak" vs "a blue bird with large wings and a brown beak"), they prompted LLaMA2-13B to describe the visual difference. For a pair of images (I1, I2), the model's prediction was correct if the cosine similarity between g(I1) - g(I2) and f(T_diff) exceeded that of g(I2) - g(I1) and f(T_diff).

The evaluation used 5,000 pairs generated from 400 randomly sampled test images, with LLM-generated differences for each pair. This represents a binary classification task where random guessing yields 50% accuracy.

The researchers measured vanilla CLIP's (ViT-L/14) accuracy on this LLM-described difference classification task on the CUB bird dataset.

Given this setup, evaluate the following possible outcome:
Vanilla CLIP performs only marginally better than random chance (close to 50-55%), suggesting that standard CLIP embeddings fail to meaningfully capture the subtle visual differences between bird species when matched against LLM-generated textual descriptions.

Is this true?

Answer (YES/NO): YES